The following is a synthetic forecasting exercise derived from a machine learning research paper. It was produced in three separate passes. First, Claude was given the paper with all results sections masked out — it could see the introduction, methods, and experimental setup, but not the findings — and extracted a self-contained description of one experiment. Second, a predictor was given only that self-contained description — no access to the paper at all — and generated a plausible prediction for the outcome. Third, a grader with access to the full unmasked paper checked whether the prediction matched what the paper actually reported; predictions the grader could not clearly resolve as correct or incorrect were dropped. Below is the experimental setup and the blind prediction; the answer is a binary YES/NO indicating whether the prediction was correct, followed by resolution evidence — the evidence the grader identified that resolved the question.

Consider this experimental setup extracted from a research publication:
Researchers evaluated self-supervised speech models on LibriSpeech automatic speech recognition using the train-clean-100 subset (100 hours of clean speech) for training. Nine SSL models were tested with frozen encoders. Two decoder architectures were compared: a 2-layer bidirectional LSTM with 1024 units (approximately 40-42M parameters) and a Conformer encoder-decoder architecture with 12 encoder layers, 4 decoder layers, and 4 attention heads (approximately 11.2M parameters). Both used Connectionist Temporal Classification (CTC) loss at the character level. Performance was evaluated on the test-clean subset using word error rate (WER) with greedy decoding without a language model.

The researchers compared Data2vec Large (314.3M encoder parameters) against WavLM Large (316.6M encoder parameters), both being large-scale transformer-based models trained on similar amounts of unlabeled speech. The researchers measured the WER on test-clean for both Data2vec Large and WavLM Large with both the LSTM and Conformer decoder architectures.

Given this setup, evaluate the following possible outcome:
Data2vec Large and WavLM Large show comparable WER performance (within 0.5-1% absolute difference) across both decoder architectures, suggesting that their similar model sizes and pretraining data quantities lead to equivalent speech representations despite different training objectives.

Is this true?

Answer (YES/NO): NO